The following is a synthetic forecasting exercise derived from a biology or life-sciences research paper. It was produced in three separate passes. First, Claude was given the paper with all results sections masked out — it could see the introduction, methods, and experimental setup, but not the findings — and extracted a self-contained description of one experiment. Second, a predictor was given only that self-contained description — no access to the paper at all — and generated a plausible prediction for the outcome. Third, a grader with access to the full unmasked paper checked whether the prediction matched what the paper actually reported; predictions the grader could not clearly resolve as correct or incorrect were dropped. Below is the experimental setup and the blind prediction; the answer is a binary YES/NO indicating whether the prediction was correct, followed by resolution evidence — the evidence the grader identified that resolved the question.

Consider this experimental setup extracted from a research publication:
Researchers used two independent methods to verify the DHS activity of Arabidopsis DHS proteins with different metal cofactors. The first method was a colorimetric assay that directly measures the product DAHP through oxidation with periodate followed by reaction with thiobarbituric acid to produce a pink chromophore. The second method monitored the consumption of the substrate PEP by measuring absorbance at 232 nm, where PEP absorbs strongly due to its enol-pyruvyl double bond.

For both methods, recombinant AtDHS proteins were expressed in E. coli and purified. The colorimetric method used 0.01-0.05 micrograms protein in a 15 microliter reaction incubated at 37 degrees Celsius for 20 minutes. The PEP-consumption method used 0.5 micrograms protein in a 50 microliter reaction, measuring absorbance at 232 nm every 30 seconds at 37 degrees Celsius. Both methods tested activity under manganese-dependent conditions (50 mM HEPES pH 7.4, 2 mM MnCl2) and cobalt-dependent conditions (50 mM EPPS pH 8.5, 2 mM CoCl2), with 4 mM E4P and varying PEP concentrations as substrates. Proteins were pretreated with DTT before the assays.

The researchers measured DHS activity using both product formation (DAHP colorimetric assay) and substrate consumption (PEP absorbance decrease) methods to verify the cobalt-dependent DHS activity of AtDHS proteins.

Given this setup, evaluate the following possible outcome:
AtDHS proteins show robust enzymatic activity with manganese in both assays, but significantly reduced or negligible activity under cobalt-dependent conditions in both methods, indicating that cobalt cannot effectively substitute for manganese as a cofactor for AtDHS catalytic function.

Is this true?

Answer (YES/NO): NO